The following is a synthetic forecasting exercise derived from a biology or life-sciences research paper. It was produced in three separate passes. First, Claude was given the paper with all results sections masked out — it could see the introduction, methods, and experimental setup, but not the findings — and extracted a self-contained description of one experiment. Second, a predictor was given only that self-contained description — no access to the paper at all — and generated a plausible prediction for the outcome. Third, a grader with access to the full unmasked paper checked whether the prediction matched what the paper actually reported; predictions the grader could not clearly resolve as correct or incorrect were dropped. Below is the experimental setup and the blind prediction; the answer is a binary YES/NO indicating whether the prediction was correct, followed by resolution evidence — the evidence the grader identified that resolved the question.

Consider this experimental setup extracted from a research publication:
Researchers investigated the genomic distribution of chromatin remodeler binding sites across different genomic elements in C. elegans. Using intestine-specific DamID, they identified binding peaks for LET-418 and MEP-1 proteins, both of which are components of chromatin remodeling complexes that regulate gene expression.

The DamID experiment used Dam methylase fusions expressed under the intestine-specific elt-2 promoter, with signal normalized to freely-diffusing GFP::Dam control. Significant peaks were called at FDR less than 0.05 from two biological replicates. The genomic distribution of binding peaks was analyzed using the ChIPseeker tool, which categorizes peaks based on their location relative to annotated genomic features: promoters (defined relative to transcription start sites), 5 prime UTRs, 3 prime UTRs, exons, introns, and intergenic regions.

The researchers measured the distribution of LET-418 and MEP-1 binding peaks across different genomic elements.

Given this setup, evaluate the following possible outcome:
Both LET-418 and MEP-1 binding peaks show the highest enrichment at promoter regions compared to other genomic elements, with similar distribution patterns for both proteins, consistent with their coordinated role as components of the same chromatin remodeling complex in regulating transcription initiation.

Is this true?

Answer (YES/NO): YES